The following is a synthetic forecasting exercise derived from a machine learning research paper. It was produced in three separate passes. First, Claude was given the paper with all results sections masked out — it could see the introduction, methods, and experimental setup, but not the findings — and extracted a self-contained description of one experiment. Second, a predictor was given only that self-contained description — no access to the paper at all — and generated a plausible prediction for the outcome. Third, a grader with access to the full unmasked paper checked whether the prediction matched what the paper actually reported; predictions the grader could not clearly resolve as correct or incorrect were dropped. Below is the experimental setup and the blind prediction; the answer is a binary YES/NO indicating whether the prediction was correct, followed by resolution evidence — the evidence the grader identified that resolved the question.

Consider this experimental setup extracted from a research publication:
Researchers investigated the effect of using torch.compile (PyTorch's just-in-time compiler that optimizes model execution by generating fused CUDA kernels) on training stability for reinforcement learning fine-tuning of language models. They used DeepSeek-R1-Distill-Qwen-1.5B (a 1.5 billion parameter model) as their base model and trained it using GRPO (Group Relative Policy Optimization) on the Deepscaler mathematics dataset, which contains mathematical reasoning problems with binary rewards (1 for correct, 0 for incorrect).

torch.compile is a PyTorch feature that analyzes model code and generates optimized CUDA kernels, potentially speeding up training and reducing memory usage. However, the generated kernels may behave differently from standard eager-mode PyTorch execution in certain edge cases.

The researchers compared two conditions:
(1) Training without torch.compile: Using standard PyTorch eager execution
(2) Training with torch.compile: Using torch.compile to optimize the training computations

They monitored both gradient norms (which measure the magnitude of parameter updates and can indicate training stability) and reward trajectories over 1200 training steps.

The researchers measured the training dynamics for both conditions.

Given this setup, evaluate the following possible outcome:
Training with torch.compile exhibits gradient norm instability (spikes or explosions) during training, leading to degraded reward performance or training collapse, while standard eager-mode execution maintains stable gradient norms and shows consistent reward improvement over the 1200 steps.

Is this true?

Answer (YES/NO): YES